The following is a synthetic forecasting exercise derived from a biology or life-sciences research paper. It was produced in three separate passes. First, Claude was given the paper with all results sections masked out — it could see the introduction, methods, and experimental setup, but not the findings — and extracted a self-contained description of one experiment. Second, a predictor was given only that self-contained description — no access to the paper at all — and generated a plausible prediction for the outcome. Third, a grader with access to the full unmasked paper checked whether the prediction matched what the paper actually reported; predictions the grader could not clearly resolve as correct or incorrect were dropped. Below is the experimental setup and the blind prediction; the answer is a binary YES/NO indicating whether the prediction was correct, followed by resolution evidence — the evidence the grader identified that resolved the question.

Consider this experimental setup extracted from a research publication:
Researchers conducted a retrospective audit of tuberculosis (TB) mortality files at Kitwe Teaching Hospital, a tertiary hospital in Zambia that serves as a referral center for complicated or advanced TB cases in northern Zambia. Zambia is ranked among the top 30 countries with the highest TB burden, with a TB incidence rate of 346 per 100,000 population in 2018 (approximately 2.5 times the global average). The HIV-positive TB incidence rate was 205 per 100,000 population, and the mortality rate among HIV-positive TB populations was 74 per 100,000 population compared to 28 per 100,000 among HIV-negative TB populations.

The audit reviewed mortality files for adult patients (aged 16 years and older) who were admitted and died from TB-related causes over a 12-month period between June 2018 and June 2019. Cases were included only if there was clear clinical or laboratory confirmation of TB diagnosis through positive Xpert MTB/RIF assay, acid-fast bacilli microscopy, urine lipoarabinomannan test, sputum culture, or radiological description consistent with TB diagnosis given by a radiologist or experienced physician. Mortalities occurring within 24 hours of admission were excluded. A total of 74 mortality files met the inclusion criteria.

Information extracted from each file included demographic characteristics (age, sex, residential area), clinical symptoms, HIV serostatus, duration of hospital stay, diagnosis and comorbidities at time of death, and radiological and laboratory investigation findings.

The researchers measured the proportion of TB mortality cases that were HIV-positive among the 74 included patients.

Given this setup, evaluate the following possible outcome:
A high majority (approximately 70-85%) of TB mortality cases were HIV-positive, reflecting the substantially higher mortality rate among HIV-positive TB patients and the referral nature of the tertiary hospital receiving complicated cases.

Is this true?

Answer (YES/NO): YES